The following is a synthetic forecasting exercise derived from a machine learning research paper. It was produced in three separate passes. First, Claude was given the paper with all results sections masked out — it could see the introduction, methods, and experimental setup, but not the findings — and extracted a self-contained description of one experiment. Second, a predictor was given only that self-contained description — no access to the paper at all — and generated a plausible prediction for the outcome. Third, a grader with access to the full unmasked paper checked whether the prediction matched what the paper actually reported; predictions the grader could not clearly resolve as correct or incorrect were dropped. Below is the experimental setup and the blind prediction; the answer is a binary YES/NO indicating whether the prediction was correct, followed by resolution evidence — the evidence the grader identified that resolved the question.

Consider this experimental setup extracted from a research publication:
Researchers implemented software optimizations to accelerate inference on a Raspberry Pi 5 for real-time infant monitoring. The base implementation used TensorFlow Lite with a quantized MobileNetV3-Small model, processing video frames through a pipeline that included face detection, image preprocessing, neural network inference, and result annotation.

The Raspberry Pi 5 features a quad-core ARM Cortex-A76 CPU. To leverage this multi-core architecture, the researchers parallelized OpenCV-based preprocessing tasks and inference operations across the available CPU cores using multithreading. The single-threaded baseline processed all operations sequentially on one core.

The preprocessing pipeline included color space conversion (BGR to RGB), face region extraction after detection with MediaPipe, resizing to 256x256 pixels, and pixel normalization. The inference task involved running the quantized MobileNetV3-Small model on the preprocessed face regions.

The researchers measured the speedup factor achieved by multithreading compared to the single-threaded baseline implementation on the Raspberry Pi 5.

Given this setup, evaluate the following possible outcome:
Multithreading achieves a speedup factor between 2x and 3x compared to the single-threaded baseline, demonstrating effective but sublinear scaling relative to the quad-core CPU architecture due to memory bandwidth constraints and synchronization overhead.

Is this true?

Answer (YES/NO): NO